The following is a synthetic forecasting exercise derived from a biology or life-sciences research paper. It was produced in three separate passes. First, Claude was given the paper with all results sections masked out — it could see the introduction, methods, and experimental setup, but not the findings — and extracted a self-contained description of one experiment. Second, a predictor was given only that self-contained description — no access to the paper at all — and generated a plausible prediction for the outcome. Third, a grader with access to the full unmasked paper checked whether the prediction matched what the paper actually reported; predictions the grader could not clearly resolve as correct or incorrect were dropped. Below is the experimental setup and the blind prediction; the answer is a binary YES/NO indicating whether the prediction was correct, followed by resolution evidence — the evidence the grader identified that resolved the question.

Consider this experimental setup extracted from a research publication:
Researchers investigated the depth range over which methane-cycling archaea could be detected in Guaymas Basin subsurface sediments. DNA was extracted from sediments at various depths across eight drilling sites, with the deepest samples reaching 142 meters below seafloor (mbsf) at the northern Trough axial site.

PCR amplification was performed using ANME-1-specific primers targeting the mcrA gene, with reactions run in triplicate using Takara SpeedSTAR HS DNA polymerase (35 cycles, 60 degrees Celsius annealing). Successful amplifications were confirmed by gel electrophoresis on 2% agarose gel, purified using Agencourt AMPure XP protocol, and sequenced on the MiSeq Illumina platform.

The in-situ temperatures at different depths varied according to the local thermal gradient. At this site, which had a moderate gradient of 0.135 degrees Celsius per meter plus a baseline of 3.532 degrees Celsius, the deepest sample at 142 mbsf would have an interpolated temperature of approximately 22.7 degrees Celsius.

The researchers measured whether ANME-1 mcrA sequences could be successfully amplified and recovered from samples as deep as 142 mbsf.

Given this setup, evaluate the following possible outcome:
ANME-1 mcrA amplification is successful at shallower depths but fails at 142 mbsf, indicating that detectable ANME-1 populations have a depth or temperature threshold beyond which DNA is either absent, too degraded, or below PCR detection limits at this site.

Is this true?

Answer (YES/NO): NO